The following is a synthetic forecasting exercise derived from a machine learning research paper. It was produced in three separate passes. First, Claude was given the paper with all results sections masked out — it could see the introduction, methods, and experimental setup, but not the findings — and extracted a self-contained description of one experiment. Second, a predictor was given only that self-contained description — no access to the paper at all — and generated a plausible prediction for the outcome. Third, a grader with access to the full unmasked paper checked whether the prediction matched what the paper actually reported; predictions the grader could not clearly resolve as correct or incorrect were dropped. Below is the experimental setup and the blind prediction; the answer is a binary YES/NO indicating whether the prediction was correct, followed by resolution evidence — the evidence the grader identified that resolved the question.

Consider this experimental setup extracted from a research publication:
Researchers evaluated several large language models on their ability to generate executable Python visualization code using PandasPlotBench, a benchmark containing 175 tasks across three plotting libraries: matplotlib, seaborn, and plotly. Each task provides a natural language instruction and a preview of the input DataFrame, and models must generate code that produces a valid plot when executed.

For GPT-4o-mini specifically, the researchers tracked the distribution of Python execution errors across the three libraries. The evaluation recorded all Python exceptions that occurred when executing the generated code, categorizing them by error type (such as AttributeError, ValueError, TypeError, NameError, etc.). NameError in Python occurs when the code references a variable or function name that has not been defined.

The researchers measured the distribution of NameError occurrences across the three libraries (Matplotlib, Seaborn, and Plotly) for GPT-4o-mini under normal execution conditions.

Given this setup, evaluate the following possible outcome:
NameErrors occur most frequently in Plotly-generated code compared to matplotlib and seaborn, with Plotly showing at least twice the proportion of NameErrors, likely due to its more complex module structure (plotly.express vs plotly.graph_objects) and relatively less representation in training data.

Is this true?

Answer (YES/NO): NO